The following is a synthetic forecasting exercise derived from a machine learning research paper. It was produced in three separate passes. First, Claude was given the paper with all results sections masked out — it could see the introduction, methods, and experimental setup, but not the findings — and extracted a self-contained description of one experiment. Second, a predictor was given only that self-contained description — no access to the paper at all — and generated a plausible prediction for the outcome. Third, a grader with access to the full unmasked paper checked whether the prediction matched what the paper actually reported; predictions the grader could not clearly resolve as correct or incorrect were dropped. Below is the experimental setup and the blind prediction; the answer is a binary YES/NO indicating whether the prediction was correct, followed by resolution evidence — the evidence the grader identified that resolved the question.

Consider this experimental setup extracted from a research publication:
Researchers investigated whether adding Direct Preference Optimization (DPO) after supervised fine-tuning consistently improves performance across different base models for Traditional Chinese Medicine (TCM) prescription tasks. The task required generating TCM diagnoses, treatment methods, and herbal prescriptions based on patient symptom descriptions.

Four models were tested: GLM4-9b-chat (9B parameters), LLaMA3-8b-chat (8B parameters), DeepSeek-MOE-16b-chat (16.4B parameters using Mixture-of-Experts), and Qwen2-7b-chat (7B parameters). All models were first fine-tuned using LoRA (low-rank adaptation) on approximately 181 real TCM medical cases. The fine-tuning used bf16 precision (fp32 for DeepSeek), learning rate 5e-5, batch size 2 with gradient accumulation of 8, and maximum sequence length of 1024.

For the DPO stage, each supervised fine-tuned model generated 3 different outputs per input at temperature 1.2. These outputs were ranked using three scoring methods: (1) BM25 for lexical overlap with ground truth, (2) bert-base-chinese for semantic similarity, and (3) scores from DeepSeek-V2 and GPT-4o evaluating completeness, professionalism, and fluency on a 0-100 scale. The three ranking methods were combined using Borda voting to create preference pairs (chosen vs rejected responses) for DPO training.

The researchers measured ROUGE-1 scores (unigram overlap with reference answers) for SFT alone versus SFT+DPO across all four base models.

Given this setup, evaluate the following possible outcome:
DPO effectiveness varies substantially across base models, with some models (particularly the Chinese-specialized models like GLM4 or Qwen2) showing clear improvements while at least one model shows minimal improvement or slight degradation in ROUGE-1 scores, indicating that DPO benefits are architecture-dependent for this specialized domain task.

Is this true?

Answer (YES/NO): NO